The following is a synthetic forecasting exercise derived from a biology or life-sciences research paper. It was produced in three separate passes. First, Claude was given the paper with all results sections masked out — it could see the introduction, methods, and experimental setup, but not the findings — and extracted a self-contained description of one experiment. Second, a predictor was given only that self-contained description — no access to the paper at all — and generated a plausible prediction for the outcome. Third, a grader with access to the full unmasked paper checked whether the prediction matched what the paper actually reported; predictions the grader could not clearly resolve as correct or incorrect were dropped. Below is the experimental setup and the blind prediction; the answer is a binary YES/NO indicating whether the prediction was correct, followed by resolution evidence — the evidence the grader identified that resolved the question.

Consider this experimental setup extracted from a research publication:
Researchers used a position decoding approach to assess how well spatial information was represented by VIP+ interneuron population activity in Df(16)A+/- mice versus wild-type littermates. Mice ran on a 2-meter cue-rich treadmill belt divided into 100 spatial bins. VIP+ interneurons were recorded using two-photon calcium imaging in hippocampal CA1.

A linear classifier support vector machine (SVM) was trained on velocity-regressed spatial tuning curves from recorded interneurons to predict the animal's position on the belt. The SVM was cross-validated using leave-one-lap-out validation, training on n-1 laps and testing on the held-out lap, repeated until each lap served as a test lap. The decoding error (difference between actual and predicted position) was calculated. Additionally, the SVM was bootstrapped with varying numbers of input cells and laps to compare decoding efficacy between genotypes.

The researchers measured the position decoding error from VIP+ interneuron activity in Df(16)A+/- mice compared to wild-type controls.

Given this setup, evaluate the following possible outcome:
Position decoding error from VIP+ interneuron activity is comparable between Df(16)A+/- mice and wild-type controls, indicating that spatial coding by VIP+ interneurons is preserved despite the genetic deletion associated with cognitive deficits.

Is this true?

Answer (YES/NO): NO